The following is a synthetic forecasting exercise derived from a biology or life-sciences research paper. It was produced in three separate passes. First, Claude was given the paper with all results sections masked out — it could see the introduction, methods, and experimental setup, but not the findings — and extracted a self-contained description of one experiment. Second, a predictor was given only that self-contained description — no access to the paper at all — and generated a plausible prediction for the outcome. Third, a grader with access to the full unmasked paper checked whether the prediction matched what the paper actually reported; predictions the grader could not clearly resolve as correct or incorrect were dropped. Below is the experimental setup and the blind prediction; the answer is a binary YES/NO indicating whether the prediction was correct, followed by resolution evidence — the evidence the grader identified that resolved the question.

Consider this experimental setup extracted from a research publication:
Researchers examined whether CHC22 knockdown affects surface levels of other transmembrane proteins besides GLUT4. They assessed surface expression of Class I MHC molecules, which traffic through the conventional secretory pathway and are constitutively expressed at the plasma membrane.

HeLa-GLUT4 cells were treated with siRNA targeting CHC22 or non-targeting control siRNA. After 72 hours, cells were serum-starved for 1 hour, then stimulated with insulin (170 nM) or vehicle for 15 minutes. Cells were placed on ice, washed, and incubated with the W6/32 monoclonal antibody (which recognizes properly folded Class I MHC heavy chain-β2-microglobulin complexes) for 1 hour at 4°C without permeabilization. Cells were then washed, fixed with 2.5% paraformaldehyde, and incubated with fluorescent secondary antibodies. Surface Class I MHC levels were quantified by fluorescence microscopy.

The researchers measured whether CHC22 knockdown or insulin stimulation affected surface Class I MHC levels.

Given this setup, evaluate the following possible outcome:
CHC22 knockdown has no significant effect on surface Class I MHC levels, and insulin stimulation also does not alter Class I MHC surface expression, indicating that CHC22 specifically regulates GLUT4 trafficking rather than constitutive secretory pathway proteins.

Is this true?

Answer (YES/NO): YES